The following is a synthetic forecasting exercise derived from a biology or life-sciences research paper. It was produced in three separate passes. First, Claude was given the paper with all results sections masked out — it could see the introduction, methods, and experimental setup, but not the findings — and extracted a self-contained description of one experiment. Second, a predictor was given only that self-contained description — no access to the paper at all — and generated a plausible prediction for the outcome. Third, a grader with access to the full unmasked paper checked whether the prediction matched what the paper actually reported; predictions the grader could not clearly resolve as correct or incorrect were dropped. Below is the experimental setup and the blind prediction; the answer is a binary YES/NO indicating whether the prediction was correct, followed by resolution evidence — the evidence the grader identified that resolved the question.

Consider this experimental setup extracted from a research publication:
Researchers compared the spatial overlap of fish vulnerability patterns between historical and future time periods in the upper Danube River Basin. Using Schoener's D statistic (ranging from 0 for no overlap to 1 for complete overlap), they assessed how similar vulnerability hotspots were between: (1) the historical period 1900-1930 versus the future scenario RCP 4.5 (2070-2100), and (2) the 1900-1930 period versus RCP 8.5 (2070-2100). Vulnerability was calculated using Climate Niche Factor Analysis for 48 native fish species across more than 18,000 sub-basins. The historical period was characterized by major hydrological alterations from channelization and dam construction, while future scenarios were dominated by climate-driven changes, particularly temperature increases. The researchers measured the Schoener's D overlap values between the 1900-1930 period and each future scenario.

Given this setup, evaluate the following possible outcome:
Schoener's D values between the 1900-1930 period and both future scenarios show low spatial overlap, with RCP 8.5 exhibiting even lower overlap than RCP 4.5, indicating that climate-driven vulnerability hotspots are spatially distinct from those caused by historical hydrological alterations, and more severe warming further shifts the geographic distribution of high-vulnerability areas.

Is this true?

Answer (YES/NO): NO